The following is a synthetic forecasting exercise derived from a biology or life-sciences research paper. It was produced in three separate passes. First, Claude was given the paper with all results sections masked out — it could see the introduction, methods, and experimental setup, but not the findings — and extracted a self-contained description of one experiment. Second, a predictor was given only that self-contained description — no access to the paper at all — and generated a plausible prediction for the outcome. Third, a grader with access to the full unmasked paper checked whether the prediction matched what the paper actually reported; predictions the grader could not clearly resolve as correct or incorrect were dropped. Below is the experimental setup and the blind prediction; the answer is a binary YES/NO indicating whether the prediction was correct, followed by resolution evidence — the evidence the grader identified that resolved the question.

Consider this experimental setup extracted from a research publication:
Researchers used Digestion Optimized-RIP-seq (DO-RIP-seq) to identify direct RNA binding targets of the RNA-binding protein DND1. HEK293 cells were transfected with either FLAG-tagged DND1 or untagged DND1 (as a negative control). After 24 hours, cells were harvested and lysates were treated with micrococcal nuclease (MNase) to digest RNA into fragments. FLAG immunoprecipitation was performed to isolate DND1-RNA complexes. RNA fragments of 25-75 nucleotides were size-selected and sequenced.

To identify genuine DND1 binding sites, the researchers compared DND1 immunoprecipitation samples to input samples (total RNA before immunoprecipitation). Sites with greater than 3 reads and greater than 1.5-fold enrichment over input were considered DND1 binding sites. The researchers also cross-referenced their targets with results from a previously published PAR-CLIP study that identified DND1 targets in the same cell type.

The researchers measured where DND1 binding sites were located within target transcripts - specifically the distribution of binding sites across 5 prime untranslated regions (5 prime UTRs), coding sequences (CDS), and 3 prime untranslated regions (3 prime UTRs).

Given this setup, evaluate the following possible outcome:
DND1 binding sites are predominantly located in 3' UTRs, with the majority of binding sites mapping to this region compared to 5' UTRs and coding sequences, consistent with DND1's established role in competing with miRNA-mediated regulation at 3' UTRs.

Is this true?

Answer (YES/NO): YES